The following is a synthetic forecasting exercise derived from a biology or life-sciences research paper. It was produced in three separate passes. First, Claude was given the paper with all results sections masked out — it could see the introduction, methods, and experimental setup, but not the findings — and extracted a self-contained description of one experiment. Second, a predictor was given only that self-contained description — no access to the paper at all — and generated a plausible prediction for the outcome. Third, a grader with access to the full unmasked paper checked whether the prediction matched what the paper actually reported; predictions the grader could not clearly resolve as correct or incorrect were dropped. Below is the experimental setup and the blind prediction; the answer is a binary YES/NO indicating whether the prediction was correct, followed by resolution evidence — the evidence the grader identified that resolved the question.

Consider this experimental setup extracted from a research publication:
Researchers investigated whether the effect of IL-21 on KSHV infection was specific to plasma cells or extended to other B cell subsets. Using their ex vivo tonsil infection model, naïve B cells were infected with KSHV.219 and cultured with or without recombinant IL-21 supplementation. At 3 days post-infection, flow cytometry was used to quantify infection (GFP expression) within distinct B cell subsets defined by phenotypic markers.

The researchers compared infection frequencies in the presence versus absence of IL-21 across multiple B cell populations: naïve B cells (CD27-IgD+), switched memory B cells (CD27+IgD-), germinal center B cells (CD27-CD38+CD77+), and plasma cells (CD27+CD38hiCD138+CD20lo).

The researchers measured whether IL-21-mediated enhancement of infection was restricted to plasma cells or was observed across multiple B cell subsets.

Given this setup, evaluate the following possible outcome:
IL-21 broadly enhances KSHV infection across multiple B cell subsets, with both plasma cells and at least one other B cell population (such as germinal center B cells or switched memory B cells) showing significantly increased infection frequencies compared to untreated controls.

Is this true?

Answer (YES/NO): NO